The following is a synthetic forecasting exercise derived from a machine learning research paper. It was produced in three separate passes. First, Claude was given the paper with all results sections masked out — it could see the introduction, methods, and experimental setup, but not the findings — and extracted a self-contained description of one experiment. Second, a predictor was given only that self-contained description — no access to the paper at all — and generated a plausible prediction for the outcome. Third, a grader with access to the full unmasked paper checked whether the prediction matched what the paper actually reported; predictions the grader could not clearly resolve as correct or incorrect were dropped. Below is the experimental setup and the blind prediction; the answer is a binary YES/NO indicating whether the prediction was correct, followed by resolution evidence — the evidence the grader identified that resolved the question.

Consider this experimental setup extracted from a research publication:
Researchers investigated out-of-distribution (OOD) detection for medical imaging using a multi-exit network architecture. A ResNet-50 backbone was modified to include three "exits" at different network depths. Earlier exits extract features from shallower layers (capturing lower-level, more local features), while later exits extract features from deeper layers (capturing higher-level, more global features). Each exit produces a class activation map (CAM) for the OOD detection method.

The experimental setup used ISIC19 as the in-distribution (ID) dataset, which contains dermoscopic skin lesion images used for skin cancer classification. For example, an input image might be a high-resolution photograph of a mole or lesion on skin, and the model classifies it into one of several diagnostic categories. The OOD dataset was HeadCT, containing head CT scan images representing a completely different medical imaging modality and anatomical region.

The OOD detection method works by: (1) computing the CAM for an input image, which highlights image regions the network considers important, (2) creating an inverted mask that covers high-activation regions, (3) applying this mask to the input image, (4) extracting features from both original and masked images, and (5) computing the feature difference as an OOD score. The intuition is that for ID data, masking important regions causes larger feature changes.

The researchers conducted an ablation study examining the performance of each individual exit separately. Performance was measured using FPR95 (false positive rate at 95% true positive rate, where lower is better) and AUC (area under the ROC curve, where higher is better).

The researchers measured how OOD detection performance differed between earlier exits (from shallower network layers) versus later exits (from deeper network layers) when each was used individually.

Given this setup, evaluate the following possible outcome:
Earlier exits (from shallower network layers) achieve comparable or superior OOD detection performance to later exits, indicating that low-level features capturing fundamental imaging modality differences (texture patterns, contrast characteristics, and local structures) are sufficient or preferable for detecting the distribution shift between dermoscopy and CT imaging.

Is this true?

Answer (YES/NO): NO